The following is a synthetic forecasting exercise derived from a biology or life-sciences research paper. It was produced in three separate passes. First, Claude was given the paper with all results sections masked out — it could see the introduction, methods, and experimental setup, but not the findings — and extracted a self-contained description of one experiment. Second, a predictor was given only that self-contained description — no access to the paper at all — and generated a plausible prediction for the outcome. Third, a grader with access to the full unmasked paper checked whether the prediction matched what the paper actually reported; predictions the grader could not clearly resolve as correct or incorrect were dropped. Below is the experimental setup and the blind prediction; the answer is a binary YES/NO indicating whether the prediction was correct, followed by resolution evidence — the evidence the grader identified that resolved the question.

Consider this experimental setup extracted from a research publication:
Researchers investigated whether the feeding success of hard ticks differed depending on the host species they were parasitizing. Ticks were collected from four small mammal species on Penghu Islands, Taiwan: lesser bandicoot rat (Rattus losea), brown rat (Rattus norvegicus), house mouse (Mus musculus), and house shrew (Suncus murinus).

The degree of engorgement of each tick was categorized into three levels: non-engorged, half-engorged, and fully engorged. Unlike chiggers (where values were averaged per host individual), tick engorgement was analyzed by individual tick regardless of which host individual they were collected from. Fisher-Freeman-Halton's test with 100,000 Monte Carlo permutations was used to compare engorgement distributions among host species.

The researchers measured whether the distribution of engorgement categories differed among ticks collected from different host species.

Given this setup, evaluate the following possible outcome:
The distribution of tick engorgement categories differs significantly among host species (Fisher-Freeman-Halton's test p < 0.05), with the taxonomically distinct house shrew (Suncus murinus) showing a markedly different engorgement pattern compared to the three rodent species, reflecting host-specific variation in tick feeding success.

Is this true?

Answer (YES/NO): YES